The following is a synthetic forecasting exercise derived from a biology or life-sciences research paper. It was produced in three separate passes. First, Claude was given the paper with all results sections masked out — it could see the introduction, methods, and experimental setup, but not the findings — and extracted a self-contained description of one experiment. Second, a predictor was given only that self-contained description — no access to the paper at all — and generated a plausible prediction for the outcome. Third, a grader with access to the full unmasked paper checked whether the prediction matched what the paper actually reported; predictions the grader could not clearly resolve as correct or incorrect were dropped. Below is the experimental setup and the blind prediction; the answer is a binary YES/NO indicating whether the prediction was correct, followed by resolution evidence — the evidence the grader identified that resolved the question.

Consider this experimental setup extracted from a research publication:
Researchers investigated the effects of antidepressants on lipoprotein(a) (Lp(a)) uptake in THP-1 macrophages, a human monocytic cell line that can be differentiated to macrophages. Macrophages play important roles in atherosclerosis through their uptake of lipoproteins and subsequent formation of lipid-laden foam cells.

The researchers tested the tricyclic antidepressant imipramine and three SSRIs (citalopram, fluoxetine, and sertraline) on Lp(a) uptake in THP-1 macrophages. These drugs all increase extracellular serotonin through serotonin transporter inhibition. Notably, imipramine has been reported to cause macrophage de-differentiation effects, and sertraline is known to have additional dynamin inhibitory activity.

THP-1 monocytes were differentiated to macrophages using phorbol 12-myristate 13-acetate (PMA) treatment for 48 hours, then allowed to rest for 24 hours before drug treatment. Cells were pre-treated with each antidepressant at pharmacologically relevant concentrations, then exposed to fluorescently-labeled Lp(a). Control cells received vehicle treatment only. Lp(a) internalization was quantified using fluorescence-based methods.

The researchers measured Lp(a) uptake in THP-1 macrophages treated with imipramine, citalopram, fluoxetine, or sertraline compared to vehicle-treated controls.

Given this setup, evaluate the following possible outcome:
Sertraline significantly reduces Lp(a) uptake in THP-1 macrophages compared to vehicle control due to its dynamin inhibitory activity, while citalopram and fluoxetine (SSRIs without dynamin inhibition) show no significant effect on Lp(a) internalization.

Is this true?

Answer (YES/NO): NO